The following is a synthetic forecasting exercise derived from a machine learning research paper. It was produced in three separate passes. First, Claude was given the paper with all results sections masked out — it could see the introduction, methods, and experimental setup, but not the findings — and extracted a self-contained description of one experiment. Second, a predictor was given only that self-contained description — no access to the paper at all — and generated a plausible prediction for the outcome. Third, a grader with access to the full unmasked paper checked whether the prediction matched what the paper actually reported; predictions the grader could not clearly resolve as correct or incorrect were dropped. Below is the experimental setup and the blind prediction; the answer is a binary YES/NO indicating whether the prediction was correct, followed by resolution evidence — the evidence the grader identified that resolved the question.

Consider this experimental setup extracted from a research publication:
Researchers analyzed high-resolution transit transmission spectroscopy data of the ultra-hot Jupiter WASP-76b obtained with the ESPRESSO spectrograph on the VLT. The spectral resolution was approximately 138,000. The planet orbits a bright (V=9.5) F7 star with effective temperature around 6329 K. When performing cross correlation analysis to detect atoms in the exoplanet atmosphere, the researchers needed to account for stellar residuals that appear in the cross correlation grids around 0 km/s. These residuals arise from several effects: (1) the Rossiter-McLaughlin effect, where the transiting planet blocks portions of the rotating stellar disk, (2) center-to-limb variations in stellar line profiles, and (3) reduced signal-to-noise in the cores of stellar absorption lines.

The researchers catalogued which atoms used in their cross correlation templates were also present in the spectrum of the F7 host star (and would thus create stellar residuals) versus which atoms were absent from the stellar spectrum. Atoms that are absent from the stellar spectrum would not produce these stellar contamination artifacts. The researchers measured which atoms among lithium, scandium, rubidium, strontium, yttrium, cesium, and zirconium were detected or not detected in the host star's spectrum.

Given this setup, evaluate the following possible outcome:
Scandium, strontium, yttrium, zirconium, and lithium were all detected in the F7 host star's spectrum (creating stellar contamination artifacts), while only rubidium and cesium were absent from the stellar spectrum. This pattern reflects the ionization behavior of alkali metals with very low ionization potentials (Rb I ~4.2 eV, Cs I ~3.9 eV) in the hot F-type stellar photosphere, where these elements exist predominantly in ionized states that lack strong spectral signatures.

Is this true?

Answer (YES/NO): NO